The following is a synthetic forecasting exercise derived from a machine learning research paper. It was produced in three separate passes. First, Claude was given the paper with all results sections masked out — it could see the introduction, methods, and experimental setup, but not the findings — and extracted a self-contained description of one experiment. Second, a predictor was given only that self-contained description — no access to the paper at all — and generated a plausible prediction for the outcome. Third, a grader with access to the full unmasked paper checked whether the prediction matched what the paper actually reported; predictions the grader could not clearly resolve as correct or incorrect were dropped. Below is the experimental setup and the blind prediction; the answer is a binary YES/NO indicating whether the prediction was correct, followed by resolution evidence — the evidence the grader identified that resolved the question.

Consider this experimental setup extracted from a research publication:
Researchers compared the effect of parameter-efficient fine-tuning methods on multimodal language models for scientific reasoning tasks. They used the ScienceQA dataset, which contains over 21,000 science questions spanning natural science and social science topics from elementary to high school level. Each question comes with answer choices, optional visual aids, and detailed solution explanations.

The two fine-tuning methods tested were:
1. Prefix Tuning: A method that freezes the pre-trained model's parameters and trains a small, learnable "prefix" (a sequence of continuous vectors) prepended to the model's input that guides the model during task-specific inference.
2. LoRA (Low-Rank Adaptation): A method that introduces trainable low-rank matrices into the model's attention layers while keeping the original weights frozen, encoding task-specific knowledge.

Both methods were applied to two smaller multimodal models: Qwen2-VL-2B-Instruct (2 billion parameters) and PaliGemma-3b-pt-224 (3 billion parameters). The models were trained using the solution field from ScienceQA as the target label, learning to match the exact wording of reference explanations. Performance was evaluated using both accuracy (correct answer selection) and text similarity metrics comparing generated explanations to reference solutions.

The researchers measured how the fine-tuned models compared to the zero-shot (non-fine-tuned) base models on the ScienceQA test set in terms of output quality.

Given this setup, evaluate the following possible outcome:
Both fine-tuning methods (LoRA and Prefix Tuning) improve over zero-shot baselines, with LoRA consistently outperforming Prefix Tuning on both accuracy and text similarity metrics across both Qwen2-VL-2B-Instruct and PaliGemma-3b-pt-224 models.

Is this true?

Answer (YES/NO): NO